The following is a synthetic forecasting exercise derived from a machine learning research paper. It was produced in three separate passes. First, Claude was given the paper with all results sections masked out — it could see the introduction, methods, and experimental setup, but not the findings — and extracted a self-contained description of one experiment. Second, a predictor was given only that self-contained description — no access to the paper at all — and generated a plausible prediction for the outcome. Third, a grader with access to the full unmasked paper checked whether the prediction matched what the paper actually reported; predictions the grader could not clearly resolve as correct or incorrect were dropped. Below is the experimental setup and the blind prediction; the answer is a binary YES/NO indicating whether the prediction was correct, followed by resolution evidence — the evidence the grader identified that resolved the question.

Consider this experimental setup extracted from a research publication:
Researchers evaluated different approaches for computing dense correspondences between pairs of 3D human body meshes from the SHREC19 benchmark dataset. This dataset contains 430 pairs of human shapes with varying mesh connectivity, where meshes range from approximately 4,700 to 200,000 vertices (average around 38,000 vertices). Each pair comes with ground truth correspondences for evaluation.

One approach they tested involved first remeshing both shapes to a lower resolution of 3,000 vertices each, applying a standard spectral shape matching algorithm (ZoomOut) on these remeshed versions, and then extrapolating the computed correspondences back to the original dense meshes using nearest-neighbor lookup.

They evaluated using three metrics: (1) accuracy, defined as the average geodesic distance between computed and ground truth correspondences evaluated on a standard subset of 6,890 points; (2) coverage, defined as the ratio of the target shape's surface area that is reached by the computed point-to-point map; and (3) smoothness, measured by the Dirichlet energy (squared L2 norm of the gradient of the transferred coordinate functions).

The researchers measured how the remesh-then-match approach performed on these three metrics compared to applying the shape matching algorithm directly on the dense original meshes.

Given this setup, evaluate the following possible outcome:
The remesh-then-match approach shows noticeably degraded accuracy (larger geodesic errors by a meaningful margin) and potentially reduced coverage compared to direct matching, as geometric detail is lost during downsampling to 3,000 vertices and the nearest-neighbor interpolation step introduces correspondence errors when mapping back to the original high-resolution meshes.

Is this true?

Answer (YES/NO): NO